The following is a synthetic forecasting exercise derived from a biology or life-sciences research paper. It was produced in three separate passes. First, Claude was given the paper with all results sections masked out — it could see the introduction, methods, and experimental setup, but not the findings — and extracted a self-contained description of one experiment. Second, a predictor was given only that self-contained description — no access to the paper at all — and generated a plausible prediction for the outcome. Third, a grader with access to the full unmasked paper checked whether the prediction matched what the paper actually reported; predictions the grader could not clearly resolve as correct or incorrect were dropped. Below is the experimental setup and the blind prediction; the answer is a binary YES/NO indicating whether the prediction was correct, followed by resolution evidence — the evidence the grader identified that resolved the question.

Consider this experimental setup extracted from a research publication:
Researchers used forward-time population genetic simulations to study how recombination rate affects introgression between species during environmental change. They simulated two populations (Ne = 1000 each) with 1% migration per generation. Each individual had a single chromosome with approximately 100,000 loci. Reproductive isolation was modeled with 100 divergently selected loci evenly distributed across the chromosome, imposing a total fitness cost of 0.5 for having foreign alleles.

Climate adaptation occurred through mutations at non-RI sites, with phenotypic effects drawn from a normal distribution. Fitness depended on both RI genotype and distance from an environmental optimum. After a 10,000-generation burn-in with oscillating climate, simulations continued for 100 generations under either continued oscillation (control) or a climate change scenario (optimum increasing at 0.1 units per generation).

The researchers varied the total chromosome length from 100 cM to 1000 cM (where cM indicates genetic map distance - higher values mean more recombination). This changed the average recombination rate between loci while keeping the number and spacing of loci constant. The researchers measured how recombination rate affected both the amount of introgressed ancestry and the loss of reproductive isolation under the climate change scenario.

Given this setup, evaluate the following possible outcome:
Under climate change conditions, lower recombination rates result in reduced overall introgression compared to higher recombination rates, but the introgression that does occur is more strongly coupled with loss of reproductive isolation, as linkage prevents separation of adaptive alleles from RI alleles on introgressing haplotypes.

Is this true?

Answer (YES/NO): NO